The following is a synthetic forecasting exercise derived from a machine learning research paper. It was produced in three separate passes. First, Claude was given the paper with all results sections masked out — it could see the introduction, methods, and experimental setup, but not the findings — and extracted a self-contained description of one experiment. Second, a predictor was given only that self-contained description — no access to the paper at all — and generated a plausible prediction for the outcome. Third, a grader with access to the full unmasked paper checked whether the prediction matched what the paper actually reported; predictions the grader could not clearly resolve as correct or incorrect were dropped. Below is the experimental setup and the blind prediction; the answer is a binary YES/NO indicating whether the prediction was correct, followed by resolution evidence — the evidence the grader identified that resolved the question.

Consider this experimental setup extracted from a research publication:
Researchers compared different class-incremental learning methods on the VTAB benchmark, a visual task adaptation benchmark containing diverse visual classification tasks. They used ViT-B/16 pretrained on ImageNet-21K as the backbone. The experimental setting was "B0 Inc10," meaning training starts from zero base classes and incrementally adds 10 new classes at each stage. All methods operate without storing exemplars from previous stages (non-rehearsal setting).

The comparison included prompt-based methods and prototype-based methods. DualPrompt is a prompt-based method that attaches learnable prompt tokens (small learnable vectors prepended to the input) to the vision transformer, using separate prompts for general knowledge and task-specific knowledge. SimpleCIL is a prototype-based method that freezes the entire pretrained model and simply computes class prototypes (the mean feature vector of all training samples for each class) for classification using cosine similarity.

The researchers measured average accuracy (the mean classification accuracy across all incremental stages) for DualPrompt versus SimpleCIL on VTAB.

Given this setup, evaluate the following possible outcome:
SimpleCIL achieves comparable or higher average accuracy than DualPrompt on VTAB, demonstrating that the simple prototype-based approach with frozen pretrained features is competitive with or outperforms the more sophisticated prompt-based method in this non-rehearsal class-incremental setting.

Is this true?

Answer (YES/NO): YES